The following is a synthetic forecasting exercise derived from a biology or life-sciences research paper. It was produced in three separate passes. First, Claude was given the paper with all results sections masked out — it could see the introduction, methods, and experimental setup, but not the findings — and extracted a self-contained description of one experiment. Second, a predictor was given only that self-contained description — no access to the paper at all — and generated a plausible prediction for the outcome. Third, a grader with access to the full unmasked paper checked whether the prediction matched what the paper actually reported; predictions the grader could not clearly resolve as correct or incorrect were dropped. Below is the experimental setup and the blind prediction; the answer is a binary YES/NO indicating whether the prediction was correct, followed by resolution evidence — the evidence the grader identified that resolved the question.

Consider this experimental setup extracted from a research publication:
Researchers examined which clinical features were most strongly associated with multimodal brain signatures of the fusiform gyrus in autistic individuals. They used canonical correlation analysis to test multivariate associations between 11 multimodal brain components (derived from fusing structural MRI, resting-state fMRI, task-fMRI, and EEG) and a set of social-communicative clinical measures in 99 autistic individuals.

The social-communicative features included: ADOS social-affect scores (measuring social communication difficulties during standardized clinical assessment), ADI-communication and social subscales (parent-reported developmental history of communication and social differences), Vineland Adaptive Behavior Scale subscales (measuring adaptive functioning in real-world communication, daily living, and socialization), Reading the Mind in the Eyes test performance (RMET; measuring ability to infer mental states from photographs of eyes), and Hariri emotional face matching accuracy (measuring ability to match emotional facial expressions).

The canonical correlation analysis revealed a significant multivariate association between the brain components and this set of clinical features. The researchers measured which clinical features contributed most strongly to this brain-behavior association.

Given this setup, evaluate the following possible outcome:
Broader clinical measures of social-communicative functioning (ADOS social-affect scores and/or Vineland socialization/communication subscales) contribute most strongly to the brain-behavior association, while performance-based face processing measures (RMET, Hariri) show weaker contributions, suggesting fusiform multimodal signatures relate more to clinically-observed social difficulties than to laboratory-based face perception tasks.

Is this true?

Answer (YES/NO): NO